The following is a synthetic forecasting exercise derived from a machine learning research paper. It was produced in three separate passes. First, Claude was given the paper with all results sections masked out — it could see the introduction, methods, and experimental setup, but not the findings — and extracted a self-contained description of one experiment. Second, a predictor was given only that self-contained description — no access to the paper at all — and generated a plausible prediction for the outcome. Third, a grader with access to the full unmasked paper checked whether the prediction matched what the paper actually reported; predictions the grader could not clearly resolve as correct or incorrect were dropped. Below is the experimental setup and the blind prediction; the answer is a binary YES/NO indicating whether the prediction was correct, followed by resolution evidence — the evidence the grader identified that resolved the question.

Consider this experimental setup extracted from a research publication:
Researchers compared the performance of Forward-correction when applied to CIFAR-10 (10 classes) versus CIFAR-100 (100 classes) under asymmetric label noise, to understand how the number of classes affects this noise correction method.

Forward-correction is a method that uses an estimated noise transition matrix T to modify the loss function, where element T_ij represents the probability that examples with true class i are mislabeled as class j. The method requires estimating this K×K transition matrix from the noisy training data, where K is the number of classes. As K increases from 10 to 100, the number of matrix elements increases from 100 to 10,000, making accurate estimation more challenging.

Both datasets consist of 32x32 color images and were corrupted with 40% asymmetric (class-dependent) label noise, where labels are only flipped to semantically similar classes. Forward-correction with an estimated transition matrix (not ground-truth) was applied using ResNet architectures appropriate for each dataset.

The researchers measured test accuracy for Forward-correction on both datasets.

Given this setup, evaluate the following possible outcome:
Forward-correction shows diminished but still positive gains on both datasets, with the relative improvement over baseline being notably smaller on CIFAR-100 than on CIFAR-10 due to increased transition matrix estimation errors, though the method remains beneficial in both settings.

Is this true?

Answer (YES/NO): NO